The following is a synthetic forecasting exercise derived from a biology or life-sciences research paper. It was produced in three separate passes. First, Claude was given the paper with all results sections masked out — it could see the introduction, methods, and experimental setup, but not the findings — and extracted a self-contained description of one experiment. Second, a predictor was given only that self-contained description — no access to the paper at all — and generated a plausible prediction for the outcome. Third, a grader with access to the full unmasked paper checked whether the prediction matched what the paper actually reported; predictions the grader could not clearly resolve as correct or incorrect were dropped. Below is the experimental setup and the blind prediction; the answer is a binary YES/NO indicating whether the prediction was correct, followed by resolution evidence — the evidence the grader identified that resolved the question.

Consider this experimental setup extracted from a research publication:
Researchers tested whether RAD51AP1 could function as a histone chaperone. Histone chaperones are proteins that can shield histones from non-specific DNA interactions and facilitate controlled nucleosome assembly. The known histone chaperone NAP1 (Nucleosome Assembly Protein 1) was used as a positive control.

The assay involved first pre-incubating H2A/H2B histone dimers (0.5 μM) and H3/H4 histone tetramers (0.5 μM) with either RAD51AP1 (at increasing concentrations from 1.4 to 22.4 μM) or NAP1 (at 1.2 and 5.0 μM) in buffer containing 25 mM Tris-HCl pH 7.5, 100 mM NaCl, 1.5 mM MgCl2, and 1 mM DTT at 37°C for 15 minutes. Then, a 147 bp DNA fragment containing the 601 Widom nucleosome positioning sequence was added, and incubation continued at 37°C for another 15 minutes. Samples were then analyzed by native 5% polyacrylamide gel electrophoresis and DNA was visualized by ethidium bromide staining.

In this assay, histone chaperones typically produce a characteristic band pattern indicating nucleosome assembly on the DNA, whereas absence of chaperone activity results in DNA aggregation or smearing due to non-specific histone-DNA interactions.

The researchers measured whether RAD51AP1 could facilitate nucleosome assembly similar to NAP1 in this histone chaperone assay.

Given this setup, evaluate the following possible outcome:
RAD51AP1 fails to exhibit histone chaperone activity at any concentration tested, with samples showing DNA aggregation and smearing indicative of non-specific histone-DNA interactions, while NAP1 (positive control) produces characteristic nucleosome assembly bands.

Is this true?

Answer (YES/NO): YES